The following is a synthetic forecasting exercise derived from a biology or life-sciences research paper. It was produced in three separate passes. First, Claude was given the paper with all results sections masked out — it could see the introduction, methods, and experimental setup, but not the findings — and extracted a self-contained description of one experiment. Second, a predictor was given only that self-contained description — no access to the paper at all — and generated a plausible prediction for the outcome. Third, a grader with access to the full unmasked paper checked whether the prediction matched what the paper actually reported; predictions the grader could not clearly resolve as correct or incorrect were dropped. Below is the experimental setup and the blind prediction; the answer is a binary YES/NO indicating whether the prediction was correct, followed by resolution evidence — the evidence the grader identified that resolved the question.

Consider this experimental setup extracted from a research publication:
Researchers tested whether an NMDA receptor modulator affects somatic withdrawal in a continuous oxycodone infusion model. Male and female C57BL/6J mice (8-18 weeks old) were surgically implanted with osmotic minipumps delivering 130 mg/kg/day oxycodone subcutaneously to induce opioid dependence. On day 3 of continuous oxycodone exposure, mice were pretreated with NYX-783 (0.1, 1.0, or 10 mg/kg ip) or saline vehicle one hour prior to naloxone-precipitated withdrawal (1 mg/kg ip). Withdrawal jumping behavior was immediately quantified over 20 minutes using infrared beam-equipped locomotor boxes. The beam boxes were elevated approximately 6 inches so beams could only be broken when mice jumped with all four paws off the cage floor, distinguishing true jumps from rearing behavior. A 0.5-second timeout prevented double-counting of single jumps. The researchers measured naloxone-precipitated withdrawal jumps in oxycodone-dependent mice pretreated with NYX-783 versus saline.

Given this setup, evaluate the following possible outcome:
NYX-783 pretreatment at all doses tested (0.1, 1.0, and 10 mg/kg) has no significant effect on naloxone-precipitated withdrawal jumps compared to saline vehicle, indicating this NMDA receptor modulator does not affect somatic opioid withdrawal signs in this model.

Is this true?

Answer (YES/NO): YES